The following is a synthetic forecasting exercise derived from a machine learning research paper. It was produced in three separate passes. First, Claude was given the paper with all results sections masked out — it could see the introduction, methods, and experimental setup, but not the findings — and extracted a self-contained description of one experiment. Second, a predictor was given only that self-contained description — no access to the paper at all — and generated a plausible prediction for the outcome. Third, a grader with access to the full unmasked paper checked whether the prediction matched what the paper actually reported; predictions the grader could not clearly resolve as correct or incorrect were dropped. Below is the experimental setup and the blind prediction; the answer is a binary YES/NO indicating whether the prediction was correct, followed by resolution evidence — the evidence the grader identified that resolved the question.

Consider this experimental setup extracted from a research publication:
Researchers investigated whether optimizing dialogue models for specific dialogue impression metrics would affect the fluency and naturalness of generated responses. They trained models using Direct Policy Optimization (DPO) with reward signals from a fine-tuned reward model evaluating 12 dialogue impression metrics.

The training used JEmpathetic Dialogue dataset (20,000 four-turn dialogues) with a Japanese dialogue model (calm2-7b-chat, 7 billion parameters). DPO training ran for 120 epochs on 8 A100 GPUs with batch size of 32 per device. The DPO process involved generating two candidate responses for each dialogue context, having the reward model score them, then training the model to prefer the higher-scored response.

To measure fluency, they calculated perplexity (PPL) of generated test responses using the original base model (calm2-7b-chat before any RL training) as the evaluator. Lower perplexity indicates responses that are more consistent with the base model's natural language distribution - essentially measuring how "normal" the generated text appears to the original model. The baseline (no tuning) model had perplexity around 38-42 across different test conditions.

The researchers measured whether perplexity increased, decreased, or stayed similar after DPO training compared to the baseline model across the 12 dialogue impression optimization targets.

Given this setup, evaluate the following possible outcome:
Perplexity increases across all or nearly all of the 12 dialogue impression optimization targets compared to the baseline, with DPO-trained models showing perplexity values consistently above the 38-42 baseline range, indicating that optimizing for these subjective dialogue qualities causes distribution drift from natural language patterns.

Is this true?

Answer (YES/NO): NO